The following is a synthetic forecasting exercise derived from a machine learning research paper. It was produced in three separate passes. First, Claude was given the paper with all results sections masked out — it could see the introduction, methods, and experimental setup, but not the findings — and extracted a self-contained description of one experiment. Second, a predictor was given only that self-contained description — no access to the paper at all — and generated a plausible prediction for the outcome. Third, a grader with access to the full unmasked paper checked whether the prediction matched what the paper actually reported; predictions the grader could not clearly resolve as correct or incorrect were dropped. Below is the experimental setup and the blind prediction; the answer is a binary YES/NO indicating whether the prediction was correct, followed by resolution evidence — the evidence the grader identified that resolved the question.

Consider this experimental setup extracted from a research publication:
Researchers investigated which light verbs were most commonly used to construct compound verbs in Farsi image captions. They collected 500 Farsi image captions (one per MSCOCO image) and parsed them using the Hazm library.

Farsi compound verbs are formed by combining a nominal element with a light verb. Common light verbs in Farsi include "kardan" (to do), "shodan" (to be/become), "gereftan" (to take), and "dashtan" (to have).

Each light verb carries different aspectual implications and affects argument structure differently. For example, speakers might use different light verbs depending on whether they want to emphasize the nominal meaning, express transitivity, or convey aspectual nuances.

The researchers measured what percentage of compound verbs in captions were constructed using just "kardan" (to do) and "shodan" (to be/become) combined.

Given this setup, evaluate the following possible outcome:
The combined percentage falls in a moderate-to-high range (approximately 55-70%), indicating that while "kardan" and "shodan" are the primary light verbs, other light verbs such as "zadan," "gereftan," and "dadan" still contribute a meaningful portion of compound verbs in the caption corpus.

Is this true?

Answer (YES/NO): NO